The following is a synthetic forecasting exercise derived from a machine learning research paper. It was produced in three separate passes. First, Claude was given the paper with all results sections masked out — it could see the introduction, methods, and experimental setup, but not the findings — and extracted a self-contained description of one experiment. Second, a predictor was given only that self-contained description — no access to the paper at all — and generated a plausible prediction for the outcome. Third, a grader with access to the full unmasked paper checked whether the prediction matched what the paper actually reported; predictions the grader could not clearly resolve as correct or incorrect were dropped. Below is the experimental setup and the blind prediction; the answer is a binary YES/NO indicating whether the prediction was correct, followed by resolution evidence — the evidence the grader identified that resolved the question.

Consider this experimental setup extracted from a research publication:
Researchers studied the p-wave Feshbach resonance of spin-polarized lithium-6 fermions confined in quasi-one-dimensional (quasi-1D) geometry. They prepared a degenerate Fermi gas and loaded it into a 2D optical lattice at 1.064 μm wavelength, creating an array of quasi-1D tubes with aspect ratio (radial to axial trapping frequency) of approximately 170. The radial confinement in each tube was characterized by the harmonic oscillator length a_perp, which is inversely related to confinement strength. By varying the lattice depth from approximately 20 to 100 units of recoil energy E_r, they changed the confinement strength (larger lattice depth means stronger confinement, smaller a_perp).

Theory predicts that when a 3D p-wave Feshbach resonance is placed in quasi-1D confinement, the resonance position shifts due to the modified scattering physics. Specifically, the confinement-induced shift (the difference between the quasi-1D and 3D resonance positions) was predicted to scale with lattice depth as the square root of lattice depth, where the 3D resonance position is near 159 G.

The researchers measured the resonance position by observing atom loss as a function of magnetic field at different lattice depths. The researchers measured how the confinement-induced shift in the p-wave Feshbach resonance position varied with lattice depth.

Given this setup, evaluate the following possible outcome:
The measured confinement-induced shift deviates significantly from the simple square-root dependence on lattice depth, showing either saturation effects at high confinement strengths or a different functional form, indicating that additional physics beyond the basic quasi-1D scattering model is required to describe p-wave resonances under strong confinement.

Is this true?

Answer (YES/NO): NO